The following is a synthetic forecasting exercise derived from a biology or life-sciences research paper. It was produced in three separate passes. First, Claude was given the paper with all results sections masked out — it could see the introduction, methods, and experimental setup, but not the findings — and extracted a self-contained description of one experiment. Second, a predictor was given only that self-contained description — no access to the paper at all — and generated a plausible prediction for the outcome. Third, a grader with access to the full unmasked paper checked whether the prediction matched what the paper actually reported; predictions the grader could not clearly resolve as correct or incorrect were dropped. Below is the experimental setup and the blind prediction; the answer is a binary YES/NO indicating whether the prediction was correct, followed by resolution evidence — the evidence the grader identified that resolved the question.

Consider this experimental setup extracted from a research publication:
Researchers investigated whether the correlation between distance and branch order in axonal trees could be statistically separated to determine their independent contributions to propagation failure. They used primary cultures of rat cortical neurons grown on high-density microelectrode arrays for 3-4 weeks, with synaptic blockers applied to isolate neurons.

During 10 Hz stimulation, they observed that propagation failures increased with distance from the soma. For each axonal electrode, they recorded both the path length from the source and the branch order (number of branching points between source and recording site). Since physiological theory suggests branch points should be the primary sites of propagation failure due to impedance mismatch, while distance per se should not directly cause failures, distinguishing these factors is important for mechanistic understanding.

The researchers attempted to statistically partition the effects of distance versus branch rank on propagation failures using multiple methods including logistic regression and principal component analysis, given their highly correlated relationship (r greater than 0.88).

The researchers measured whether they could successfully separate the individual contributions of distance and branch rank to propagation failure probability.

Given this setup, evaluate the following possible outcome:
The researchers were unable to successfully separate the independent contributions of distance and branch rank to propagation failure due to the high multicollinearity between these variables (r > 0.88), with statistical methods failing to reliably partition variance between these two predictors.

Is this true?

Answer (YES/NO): YES